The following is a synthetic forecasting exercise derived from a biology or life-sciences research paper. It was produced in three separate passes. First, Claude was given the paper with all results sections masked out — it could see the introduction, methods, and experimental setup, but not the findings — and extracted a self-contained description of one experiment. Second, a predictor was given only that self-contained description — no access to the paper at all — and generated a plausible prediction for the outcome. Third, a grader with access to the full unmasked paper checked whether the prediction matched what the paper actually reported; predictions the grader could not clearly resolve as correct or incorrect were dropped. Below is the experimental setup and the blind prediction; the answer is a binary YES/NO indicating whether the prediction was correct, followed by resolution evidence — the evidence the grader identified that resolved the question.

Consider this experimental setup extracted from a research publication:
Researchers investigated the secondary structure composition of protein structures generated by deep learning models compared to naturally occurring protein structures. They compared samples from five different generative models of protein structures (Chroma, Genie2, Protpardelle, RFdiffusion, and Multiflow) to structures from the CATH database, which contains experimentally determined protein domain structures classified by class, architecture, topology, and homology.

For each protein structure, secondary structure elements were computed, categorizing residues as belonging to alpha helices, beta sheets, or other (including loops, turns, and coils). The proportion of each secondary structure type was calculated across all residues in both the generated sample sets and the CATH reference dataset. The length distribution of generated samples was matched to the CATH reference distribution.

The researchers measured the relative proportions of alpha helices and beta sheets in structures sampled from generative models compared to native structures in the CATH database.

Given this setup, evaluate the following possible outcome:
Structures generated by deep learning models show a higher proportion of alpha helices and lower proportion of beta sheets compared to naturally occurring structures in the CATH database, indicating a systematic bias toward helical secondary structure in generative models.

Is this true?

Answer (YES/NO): NO